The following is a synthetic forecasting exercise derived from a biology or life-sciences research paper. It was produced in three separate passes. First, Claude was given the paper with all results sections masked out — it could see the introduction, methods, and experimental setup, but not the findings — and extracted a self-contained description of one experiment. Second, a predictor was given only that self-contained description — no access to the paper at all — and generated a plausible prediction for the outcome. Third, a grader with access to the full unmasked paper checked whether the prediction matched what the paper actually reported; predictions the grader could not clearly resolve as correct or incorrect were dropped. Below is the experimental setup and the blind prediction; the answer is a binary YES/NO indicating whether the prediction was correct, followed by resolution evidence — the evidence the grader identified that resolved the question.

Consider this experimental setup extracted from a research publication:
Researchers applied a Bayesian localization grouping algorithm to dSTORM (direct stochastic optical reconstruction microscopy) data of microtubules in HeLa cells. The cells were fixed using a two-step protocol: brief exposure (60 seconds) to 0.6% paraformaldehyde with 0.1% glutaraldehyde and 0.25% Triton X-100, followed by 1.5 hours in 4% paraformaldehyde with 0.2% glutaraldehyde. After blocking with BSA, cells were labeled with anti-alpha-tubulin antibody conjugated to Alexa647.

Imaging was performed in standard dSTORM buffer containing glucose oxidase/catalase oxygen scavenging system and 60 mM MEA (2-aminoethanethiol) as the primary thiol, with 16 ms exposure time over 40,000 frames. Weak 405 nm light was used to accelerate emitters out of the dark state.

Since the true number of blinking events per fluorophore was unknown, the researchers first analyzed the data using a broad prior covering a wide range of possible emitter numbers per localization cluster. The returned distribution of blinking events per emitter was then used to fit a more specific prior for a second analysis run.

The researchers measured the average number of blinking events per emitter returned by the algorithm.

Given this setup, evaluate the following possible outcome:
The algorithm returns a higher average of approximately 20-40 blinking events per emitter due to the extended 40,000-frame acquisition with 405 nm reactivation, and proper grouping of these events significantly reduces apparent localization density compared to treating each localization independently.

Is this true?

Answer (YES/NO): NO